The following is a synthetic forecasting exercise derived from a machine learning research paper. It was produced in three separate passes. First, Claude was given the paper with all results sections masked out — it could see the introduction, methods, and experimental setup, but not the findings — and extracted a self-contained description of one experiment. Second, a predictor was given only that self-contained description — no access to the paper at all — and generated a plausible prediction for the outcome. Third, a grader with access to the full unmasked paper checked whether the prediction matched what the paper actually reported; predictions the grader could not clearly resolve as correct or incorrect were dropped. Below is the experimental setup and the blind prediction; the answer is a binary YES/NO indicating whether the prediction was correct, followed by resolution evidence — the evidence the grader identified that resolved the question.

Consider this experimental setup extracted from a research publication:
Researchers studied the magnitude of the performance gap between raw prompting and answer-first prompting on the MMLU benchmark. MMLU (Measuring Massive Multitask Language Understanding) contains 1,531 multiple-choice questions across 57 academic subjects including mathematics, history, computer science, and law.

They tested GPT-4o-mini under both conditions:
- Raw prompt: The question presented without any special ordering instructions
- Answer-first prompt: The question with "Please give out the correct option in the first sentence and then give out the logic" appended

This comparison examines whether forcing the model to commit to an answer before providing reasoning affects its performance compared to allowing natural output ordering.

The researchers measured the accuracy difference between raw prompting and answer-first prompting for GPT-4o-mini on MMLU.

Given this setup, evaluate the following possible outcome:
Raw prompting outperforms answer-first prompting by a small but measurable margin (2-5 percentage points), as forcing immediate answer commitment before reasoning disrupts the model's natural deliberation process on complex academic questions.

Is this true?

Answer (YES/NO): NO